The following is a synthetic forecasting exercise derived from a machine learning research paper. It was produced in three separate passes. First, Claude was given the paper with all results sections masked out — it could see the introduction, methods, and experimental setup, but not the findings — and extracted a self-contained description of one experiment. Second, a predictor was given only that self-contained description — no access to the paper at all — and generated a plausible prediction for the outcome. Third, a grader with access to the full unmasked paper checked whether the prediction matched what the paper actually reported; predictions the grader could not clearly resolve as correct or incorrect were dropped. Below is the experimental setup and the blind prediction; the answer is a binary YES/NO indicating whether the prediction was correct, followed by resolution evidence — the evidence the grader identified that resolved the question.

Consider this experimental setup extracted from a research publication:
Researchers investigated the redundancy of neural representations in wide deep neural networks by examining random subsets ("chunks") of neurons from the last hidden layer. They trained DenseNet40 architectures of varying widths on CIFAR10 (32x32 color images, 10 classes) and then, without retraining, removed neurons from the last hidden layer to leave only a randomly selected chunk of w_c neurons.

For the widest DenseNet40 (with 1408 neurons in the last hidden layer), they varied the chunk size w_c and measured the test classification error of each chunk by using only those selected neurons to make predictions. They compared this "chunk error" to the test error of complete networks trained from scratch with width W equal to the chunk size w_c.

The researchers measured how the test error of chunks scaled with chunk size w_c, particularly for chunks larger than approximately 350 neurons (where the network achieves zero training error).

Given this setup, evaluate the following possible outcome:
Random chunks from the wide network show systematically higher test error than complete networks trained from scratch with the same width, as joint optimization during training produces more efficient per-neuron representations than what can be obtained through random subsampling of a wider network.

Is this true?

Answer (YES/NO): NO